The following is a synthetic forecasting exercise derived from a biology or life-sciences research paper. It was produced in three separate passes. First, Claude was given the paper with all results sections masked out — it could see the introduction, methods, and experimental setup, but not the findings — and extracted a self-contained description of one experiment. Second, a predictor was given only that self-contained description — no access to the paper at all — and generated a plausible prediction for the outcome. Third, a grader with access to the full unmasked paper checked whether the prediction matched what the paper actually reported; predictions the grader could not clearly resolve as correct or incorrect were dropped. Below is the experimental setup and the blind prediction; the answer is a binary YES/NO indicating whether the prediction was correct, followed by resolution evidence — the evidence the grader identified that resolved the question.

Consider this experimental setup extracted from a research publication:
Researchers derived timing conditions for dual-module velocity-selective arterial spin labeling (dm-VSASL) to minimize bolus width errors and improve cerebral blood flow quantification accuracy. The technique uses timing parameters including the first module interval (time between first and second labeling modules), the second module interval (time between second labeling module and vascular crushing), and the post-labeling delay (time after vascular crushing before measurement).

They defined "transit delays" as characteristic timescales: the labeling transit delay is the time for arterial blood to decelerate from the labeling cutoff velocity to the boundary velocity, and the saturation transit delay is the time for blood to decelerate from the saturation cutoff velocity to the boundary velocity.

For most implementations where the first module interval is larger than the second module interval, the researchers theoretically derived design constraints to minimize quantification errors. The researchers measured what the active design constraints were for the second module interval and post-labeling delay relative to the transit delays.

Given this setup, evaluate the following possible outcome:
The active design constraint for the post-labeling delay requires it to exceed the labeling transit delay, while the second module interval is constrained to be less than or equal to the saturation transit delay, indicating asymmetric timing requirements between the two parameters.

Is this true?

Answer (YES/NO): NO